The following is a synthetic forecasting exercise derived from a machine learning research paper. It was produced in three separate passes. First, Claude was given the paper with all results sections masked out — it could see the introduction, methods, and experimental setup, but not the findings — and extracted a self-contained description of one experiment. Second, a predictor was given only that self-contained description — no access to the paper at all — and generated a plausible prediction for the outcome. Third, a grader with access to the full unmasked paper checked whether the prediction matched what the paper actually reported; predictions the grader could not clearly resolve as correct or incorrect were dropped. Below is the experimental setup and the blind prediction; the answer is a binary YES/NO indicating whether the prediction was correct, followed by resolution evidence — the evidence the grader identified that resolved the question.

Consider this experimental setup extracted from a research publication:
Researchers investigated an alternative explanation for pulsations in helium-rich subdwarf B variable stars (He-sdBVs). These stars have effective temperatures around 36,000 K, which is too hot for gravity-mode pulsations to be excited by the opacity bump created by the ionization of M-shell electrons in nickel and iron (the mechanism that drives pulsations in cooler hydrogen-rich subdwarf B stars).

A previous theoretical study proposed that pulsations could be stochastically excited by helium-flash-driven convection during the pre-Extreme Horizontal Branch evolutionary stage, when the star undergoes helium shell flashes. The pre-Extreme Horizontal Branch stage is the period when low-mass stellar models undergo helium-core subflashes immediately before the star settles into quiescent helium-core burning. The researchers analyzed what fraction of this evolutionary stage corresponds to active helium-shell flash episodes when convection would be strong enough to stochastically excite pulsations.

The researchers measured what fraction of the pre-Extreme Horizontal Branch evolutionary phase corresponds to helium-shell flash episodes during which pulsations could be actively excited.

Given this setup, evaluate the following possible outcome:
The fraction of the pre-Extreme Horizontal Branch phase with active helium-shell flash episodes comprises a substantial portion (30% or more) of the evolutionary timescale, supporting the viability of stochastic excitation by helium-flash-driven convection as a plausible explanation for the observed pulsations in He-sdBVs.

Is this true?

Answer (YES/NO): NO